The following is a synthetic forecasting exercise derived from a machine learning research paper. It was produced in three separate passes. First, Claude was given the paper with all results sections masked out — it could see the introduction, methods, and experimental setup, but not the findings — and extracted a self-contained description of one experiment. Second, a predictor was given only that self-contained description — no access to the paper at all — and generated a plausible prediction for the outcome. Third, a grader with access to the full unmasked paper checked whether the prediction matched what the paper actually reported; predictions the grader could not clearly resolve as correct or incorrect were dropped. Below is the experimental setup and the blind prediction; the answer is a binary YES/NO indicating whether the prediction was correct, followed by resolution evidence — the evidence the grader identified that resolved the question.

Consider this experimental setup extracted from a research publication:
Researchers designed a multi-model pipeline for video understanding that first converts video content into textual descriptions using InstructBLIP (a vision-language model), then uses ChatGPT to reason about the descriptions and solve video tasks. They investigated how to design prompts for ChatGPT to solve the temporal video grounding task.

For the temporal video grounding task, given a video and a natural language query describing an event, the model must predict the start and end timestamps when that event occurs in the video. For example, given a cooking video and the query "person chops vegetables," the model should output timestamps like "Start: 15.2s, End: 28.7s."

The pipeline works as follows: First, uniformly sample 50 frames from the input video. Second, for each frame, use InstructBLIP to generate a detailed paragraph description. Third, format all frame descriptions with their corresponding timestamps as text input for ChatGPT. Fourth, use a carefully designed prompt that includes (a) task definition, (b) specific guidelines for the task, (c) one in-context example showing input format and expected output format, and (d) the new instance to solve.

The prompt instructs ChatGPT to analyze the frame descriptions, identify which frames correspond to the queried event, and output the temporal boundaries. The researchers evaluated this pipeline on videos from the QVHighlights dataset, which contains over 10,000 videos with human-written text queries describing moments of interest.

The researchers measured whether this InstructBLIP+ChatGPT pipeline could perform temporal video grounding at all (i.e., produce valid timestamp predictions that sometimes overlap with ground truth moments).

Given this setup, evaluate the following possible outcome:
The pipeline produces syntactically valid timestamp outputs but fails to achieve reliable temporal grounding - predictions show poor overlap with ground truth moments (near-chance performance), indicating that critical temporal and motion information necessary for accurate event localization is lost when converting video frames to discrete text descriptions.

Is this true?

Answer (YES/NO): YES